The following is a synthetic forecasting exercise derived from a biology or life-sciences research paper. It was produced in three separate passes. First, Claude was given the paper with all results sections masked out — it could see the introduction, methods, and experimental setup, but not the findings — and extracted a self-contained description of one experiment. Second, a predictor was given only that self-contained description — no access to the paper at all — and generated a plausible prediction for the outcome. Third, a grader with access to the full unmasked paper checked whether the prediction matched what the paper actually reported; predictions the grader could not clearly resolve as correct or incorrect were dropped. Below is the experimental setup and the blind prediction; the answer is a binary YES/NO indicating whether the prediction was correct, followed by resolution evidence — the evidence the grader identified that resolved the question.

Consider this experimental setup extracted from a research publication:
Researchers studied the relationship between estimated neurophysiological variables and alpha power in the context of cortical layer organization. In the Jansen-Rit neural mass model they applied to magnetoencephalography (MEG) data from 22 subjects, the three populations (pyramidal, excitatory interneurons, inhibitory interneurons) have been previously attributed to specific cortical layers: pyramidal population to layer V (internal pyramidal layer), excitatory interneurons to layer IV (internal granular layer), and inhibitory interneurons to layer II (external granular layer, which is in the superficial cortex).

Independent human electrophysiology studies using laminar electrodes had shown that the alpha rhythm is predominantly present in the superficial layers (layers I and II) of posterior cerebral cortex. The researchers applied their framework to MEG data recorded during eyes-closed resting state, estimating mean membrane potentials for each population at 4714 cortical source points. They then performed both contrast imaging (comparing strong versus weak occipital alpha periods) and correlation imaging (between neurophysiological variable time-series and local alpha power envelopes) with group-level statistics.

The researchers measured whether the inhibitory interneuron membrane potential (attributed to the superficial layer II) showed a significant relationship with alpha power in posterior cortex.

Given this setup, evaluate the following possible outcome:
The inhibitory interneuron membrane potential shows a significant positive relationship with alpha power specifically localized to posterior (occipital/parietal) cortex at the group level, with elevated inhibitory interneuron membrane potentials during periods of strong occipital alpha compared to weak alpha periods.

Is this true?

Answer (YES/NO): YES